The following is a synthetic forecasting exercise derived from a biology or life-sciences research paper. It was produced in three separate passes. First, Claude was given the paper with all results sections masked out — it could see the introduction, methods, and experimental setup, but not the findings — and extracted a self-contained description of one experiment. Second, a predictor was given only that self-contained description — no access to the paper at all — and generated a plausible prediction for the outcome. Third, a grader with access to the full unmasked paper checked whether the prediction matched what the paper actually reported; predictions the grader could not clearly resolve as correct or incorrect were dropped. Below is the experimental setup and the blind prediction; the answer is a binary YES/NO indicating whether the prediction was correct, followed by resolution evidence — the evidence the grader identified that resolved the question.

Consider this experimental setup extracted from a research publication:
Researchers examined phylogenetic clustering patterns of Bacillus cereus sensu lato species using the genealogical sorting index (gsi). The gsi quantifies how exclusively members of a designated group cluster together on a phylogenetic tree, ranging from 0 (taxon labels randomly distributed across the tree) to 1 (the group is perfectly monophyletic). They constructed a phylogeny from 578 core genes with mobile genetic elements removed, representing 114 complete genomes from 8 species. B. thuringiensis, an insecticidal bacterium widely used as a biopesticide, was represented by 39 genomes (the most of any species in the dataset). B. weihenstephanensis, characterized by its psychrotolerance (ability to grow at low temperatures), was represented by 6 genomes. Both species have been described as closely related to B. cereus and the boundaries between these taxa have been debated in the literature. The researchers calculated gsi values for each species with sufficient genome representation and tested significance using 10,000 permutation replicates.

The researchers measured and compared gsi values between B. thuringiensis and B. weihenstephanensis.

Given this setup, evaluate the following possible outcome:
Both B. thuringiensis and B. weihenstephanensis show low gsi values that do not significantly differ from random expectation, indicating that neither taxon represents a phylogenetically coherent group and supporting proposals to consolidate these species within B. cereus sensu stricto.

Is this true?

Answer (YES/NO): NO